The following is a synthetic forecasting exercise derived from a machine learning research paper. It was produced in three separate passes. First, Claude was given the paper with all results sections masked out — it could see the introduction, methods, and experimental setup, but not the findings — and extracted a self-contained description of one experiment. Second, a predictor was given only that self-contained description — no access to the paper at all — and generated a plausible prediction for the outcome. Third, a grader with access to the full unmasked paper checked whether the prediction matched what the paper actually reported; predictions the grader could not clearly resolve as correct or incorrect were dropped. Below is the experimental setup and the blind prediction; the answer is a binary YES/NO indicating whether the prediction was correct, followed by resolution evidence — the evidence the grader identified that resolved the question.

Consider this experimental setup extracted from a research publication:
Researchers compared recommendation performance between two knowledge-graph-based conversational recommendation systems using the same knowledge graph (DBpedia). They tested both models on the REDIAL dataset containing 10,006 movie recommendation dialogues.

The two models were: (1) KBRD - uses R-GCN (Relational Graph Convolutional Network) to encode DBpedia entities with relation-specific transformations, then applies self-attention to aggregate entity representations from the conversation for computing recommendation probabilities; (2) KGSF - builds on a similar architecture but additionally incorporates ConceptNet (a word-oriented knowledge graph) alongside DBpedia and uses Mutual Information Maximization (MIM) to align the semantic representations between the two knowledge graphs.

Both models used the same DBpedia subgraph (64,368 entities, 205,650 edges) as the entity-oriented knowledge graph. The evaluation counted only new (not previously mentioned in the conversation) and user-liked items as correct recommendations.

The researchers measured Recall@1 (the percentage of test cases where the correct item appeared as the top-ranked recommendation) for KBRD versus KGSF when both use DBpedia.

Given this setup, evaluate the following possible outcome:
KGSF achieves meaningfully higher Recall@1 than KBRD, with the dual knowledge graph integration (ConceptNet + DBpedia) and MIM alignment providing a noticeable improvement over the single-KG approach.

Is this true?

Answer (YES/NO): YES